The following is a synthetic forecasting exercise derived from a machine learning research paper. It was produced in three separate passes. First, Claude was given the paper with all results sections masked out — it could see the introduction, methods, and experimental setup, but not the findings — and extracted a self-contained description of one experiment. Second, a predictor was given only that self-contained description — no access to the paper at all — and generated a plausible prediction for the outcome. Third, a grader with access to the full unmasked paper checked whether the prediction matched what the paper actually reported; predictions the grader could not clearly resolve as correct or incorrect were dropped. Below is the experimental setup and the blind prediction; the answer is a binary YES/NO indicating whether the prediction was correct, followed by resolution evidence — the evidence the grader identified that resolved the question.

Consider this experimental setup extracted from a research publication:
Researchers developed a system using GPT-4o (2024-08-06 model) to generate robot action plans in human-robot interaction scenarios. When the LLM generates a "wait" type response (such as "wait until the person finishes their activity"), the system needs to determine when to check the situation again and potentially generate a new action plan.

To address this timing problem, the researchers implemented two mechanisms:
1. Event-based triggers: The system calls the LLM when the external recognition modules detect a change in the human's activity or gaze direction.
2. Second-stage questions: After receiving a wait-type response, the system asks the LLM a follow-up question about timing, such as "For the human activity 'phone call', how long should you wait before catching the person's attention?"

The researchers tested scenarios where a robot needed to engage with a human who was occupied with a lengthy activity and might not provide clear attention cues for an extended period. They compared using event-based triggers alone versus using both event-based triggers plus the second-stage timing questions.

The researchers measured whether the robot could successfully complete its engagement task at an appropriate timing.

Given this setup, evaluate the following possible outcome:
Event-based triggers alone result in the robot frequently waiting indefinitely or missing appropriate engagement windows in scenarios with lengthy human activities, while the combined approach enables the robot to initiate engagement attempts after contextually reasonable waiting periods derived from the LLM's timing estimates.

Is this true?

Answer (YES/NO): YES